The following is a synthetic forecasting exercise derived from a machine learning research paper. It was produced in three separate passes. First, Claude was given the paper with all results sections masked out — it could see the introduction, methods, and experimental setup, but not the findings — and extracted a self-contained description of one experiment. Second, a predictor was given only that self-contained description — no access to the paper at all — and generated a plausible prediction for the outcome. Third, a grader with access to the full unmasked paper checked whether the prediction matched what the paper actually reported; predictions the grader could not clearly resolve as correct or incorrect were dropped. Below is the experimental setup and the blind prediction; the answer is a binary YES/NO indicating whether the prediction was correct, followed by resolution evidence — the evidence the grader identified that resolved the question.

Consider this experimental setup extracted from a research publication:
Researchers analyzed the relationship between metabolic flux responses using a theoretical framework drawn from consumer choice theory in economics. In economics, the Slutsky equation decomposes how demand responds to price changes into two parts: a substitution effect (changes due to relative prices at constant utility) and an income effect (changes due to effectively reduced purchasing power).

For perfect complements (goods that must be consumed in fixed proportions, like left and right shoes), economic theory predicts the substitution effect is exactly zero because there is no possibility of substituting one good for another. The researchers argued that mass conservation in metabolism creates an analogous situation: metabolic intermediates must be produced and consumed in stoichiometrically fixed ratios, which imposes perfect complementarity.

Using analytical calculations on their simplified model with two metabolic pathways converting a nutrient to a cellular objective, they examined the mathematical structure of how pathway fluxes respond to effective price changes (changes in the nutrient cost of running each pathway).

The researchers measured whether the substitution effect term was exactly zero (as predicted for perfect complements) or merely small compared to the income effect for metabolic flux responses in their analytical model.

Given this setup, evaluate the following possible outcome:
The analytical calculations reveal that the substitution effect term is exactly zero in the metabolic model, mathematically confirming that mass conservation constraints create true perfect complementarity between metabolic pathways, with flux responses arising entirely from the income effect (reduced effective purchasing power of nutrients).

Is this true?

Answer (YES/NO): YES